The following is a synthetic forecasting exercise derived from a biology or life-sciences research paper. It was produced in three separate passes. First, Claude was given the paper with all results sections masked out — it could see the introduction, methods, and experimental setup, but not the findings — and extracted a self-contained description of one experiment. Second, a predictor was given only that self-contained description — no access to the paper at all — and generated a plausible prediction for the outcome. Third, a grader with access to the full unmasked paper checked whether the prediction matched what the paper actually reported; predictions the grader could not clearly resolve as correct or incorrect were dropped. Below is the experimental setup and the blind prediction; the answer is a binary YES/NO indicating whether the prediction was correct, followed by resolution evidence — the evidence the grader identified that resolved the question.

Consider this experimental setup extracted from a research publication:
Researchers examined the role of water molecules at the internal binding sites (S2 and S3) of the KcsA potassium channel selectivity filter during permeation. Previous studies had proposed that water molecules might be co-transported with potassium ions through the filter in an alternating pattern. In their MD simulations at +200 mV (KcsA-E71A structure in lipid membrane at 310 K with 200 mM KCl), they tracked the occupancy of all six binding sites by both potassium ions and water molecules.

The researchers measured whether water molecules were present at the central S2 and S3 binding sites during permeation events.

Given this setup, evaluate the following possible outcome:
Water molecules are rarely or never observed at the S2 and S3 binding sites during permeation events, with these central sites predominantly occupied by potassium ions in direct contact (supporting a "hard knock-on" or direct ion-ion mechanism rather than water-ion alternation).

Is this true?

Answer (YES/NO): YES